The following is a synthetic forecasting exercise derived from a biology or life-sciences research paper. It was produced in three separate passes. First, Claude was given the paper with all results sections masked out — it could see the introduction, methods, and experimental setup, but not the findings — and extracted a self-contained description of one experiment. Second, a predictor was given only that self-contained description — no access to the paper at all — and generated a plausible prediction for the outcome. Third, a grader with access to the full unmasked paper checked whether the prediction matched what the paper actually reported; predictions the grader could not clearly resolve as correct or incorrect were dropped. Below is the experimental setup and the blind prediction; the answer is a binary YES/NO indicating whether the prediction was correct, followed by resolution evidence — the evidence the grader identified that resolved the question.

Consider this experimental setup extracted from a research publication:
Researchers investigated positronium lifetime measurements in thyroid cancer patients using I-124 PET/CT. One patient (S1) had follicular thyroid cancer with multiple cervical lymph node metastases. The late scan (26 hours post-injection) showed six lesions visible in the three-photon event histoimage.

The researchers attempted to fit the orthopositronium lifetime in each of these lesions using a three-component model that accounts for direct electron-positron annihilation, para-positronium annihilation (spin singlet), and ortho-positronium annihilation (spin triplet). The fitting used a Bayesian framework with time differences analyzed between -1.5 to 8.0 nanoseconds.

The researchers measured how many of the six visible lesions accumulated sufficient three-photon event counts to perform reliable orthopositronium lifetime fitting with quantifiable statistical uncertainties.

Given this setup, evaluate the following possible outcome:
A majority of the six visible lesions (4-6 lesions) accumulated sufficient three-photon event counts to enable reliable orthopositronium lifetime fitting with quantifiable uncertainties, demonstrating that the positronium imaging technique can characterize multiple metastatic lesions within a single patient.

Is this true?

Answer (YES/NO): YES